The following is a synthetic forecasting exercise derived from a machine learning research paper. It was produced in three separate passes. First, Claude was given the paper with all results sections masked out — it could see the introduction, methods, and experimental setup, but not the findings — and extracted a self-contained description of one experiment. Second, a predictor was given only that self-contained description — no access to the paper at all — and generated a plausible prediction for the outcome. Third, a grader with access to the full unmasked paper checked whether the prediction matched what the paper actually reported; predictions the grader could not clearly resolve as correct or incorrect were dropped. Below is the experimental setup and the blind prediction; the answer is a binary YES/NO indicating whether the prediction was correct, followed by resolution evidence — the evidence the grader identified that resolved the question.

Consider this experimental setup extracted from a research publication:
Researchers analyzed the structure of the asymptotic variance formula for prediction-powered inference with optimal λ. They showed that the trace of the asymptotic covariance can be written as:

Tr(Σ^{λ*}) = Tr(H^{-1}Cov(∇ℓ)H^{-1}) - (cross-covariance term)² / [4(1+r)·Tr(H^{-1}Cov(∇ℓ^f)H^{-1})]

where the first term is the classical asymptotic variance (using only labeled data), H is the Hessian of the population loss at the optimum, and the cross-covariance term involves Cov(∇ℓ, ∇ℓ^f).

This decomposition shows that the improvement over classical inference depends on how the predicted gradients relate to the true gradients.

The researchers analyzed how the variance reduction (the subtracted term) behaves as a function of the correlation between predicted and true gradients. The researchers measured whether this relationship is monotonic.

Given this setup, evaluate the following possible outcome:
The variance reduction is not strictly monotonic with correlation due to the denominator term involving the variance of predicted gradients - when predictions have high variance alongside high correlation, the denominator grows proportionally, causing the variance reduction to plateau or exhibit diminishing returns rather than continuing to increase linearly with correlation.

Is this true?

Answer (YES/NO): NO